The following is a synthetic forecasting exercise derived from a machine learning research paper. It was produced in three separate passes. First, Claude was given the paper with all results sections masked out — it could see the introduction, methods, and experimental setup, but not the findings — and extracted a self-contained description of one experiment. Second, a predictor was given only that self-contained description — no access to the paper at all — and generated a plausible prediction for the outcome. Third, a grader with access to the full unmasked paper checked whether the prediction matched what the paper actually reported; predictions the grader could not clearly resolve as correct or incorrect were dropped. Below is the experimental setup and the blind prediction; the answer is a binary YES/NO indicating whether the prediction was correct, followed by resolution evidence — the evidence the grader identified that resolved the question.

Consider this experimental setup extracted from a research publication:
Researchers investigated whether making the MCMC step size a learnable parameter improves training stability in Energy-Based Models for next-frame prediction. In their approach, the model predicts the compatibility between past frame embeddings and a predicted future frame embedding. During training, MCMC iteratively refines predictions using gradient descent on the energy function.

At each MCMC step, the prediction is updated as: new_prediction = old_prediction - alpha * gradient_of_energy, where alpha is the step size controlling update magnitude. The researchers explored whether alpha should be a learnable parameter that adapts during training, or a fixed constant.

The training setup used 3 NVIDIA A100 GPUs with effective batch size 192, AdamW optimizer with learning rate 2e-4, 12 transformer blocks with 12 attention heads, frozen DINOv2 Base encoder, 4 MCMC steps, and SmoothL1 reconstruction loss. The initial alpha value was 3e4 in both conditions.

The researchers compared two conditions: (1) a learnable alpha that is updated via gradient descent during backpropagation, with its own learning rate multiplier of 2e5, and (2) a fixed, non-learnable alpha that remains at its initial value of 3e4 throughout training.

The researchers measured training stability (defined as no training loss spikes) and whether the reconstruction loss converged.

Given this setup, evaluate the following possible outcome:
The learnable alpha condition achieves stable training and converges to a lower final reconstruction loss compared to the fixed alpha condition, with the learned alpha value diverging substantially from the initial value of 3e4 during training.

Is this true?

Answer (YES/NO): NO